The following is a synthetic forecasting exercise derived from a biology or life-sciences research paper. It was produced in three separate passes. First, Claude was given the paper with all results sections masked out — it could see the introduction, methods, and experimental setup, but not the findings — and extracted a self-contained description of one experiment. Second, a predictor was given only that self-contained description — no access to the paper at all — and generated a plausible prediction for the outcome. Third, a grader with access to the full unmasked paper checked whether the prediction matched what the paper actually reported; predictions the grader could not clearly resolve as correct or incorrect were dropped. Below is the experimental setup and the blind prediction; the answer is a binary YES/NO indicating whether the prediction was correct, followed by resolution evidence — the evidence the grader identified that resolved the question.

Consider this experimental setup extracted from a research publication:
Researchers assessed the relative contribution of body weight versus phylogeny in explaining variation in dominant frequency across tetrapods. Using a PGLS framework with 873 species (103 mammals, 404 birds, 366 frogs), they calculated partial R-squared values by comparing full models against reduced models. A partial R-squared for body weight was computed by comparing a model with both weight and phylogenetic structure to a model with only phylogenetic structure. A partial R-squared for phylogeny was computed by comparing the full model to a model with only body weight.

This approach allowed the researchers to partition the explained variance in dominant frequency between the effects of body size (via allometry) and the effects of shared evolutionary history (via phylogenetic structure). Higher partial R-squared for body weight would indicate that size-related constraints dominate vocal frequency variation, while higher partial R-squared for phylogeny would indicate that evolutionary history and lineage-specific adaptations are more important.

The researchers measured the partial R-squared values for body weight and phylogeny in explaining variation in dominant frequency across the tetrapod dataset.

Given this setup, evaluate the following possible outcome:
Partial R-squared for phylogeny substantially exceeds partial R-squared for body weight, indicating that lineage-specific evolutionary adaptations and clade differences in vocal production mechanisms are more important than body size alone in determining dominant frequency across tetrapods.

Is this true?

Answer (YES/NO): YES